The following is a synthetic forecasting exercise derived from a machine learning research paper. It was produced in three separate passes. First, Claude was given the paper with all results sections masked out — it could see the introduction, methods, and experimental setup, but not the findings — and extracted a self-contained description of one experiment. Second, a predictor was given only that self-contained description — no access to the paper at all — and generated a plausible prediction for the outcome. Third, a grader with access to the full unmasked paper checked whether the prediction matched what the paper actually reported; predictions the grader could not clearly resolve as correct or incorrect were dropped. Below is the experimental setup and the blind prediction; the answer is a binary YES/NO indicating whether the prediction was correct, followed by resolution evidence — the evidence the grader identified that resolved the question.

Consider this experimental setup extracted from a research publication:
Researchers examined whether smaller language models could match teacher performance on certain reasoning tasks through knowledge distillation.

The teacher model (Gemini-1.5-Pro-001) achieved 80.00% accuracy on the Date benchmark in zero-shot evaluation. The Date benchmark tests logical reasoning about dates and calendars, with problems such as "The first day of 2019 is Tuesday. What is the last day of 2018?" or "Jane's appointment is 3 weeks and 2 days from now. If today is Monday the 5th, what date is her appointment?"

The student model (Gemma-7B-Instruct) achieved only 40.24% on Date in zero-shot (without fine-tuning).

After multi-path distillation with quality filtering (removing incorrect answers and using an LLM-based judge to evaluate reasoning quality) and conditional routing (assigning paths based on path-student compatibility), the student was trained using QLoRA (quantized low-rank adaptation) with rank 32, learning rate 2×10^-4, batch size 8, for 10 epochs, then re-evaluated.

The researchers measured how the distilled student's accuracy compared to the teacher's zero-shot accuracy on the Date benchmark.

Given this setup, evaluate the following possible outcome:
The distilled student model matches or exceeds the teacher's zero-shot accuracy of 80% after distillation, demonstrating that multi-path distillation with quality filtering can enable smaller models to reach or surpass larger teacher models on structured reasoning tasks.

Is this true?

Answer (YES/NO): NO